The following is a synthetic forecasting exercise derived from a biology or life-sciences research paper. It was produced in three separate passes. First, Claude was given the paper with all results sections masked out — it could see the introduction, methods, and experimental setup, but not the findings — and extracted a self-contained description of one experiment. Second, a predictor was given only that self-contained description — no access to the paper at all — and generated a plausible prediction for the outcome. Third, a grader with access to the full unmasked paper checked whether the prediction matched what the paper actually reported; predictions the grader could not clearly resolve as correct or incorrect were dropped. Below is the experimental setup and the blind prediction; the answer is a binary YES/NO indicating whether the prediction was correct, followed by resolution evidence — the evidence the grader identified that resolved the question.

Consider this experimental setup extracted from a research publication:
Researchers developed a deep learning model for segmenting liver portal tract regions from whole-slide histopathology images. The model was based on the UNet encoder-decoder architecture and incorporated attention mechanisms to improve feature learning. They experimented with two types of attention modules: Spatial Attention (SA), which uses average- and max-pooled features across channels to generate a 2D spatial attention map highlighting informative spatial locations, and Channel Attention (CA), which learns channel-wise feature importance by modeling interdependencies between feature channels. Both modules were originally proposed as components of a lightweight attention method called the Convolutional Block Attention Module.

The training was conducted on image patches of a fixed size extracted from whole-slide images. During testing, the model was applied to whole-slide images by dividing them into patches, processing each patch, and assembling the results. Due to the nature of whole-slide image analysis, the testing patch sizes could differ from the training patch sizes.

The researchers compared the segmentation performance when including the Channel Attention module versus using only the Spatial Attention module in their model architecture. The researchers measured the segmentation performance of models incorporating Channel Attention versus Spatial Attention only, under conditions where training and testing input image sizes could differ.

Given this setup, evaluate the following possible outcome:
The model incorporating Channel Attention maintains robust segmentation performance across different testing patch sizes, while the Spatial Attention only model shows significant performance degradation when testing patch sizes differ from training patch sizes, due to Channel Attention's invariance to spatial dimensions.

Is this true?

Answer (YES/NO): NO